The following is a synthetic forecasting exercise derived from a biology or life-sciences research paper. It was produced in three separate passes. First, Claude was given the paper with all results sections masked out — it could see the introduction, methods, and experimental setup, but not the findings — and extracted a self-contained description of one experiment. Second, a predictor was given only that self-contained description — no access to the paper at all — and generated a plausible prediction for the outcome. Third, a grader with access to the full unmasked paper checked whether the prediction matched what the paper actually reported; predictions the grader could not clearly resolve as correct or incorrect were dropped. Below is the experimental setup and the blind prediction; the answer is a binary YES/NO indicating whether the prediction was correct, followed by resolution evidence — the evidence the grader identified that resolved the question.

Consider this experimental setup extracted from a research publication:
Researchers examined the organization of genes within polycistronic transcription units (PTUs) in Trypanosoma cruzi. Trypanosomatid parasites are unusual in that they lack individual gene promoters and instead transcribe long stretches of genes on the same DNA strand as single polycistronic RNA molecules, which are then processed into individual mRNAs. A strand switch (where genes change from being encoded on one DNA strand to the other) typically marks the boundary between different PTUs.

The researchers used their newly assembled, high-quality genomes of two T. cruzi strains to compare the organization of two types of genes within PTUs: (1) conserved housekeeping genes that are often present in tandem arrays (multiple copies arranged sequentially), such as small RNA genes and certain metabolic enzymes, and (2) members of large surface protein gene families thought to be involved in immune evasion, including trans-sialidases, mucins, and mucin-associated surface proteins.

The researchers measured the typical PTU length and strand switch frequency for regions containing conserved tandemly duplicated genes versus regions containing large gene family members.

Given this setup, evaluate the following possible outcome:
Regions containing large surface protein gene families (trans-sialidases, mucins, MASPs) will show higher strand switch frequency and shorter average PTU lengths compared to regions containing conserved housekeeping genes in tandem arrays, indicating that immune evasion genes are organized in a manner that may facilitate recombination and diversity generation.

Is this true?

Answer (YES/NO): YES